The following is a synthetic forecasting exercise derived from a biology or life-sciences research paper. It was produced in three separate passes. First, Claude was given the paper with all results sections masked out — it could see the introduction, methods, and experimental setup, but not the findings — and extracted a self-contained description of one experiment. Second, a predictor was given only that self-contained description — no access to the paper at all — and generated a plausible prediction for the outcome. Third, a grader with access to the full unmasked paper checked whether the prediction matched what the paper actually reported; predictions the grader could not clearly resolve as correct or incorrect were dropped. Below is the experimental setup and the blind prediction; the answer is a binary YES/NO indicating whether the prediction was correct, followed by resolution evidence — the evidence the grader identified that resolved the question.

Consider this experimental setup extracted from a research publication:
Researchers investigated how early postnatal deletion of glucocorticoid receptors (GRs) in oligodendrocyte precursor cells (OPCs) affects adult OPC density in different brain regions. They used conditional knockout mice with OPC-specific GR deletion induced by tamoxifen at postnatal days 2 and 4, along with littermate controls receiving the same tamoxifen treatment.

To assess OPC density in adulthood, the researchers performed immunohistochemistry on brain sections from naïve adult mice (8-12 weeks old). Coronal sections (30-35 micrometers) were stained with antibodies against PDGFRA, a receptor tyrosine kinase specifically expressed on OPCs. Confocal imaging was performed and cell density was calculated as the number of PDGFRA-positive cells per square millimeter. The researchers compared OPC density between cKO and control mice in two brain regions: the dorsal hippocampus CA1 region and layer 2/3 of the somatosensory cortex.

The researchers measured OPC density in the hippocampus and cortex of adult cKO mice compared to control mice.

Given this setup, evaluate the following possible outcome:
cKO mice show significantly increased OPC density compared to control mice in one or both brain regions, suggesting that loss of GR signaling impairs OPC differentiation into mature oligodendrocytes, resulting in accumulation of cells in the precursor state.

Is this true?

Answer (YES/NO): NO